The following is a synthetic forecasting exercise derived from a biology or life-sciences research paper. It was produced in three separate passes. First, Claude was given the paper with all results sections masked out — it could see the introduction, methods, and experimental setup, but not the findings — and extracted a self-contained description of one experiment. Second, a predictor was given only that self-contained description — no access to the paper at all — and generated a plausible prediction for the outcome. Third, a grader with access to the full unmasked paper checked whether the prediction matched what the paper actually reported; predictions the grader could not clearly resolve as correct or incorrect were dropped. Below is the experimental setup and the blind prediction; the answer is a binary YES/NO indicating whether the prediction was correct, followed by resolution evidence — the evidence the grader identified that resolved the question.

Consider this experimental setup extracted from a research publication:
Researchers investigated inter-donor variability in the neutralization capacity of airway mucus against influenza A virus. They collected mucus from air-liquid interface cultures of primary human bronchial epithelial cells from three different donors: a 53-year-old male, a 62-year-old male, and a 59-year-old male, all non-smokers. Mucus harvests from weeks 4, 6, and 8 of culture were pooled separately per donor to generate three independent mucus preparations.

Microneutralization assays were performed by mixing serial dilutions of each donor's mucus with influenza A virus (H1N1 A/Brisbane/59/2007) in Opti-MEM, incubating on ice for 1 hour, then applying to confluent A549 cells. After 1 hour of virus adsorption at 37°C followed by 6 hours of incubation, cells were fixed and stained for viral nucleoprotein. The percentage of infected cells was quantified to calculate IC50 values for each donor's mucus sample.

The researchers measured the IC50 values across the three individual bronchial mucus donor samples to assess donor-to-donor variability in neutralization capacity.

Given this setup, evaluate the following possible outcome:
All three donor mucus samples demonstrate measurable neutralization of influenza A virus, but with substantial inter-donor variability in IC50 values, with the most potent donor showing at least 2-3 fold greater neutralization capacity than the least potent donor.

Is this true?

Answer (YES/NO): NO